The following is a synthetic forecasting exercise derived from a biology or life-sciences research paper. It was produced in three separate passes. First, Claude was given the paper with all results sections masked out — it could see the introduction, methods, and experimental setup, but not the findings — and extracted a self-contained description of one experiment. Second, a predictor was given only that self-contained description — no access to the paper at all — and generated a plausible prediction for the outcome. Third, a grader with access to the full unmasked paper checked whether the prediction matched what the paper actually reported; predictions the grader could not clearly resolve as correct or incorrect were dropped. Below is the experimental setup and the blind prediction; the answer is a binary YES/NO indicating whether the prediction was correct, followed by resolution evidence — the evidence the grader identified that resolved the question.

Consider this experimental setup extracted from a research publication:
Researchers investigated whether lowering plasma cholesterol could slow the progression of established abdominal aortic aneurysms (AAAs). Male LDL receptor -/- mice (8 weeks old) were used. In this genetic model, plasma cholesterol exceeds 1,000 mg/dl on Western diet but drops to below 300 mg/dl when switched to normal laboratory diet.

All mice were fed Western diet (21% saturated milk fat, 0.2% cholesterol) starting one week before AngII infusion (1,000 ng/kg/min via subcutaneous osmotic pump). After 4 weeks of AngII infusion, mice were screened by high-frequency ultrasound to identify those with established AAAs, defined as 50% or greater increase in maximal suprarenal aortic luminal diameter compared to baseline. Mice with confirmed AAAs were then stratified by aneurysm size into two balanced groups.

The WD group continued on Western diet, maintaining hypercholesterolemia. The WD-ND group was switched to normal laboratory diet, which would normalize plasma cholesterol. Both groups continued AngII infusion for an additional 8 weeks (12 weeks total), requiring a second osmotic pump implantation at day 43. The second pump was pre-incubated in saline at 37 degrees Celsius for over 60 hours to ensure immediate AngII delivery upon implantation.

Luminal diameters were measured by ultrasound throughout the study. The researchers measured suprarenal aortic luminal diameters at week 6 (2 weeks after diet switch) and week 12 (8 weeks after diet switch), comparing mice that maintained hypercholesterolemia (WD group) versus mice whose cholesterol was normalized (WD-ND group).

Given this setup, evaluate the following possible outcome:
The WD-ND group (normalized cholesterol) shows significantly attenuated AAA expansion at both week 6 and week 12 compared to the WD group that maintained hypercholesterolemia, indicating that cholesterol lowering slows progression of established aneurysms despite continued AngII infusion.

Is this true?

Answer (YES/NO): YES